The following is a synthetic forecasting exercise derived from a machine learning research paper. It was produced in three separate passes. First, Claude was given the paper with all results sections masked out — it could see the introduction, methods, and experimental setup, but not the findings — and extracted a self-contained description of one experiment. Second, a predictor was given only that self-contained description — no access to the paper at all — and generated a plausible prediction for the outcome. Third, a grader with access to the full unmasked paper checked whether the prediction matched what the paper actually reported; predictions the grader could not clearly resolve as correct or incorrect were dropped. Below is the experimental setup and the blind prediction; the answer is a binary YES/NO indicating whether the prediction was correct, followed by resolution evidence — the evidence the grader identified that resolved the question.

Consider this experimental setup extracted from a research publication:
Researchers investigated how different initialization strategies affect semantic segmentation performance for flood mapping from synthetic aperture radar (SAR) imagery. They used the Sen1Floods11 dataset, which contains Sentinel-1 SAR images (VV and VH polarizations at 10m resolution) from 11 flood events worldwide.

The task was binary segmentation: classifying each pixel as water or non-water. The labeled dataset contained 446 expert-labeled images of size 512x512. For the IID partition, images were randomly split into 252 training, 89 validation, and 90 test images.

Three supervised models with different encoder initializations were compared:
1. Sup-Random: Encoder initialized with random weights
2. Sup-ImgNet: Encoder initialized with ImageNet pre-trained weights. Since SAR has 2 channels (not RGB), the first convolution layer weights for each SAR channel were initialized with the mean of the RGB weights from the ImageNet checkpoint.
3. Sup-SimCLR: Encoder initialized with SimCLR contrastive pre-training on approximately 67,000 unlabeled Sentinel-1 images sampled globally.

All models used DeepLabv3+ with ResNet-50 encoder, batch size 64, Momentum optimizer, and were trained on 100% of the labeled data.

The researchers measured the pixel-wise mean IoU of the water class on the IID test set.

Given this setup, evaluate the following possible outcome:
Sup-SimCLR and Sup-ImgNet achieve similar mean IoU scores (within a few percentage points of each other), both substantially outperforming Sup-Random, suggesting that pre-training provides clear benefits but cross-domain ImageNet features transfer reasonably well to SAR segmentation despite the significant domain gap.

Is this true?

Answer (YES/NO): NO